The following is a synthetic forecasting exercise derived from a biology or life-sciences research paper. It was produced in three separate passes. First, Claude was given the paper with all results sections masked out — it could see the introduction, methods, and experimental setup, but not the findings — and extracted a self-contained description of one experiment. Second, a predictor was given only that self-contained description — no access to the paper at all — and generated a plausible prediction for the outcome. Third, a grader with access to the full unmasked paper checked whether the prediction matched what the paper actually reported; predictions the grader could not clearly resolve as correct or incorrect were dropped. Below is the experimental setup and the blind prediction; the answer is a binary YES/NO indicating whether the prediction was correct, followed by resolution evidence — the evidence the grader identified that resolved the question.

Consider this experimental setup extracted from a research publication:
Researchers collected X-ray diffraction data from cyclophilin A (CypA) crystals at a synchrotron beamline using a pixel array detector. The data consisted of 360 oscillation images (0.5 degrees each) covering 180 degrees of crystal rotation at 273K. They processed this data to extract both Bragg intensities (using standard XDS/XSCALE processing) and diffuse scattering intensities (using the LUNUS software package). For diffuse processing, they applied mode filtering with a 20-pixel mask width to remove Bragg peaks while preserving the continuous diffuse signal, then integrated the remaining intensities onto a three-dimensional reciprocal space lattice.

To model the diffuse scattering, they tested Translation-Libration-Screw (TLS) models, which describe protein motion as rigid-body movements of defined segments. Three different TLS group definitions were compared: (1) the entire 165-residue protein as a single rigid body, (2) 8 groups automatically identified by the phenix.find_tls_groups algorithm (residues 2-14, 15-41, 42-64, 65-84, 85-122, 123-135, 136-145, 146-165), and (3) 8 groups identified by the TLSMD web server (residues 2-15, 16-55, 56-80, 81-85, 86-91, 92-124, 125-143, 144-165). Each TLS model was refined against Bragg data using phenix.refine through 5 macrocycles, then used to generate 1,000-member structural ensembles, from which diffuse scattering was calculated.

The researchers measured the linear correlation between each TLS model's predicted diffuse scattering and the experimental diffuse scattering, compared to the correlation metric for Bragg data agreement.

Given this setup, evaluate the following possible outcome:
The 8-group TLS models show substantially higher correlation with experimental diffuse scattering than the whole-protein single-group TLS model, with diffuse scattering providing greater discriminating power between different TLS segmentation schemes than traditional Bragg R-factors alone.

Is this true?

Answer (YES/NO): NO